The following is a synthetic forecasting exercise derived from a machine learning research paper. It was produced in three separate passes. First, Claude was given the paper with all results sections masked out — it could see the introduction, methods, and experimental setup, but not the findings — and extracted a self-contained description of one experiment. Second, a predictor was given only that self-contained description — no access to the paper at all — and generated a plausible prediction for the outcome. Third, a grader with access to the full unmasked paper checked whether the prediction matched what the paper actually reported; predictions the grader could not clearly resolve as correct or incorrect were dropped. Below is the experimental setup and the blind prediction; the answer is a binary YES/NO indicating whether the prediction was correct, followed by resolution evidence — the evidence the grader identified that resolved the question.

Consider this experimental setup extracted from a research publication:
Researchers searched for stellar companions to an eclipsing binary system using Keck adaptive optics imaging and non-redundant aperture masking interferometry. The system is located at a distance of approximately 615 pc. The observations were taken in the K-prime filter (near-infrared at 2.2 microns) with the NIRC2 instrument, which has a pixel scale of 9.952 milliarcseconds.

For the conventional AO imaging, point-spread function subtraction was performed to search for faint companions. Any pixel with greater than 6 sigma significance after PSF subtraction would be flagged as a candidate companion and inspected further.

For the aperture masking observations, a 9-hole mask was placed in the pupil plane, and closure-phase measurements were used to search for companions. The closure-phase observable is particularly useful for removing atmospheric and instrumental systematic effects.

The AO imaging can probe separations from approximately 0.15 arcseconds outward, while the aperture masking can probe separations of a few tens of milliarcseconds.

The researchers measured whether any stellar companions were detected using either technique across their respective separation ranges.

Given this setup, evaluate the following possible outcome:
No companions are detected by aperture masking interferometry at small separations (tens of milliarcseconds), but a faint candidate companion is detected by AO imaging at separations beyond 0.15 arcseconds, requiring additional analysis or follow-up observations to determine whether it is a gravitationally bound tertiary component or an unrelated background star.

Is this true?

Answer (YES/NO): NO